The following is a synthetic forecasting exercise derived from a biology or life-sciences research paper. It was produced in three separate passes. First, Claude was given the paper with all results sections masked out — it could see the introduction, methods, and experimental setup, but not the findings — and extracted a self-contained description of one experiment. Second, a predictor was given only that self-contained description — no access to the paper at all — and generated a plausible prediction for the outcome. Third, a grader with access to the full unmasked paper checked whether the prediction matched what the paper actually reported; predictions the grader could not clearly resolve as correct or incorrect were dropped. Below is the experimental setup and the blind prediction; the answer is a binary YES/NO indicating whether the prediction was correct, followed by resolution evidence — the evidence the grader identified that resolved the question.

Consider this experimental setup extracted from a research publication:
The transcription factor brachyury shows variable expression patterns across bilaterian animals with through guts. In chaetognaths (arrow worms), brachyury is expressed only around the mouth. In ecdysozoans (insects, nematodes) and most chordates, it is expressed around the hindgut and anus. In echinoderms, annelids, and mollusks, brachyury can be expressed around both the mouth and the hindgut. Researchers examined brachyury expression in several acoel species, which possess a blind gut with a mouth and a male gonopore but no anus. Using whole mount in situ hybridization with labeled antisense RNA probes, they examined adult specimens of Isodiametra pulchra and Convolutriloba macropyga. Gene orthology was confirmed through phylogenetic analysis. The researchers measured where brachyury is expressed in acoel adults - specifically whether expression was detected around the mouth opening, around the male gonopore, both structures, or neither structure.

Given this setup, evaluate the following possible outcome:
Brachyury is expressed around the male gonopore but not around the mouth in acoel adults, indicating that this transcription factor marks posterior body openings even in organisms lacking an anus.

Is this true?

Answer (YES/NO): YES